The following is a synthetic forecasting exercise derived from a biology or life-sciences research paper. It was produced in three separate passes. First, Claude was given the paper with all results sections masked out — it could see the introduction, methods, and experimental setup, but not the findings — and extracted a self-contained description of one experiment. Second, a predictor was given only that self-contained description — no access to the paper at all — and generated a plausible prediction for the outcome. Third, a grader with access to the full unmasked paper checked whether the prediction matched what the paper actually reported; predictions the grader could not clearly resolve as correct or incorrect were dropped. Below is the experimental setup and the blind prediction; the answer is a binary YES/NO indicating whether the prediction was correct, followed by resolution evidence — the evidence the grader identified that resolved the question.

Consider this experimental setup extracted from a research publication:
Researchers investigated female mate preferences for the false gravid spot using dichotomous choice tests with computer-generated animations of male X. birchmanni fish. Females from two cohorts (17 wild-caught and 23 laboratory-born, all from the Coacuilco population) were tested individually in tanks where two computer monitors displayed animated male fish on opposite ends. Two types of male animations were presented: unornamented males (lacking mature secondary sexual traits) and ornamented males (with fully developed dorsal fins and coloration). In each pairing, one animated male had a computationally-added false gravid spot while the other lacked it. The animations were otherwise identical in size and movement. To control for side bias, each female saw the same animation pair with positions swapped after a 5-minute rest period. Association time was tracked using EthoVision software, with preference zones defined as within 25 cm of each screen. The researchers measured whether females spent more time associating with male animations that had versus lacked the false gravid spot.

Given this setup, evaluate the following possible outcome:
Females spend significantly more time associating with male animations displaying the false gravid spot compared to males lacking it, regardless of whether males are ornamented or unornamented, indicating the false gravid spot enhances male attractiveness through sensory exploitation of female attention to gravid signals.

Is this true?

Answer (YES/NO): NO